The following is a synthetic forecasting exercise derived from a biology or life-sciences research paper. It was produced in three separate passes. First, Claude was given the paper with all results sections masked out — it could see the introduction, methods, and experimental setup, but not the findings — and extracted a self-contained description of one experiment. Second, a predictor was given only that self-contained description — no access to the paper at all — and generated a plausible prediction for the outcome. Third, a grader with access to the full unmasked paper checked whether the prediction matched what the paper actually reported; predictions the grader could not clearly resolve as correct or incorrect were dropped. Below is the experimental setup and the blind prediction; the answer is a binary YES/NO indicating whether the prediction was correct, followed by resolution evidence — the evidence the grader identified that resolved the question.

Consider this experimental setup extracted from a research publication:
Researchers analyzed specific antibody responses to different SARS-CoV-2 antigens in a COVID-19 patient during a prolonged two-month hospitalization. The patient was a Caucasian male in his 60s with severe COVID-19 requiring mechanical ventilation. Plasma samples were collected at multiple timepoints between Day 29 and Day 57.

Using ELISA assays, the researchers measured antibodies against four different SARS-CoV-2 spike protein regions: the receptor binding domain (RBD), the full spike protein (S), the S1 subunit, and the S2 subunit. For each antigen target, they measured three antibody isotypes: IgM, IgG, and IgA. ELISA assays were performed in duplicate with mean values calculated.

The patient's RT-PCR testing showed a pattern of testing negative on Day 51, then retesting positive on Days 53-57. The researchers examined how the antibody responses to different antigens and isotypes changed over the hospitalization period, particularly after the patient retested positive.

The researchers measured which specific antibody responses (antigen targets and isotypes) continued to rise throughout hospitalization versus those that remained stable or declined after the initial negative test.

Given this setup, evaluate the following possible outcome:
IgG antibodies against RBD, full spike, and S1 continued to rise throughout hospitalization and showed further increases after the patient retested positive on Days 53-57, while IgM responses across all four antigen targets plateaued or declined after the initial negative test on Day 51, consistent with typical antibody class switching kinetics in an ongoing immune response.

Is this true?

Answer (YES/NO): NO